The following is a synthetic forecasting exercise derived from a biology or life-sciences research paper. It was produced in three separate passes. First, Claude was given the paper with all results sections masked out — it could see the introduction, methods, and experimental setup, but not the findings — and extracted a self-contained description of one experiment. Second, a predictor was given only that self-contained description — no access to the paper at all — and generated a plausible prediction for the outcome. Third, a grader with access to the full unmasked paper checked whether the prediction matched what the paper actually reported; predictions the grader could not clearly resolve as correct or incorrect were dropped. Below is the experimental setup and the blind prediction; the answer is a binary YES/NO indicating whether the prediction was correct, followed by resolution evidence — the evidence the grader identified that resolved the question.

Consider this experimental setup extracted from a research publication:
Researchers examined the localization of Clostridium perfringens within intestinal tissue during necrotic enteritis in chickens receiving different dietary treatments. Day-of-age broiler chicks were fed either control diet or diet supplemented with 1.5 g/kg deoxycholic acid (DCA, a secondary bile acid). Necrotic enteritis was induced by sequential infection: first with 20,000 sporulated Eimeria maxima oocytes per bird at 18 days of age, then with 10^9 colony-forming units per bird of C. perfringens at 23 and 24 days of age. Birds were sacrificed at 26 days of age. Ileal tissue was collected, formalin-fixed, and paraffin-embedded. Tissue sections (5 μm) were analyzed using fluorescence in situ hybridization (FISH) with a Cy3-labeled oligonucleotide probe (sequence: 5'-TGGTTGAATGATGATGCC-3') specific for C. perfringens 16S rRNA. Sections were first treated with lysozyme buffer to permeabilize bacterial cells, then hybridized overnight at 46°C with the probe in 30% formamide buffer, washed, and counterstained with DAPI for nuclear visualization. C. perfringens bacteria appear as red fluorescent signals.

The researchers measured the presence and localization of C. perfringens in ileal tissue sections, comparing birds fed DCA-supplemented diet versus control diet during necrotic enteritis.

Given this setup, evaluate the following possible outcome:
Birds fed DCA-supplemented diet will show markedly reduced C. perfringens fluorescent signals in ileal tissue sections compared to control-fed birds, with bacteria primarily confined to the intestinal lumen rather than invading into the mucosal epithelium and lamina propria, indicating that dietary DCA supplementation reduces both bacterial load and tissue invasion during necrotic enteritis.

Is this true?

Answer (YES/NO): NO